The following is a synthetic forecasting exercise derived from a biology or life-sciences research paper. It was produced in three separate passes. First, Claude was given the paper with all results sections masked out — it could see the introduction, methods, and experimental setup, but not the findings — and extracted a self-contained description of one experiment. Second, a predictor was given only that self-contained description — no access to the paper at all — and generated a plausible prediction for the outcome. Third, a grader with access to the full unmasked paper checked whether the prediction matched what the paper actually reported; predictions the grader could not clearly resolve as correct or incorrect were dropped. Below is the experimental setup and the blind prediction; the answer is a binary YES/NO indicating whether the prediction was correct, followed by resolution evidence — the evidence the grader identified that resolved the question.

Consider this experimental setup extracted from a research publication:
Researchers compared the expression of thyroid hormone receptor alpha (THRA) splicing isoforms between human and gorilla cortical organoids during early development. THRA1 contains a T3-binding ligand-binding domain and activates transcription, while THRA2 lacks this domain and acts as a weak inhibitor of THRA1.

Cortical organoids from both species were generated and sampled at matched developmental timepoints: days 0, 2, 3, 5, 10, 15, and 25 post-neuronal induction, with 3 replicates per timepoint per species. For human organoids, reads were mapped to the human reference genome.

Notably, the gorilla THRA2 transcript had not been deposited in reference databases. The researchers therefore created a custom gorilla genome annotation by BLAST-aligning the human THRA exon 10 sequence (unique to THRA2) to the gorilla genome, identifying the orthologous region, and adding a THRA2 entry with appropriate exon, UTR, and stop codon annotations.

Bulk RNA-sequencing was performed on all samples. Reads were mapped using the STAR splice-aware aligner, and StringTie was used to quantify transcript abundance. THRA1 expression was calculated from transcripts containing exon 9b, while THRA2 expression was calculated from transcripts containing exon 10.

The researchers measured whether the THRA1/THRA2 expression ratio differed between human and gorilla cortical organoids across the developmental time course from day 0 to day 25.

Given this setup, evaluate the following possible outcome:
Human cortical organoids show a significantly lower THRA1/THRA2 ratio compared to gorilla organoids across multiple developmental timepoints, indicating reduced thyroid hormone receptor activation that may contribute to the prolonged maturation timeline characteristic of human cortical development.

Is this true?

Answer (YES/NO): NO